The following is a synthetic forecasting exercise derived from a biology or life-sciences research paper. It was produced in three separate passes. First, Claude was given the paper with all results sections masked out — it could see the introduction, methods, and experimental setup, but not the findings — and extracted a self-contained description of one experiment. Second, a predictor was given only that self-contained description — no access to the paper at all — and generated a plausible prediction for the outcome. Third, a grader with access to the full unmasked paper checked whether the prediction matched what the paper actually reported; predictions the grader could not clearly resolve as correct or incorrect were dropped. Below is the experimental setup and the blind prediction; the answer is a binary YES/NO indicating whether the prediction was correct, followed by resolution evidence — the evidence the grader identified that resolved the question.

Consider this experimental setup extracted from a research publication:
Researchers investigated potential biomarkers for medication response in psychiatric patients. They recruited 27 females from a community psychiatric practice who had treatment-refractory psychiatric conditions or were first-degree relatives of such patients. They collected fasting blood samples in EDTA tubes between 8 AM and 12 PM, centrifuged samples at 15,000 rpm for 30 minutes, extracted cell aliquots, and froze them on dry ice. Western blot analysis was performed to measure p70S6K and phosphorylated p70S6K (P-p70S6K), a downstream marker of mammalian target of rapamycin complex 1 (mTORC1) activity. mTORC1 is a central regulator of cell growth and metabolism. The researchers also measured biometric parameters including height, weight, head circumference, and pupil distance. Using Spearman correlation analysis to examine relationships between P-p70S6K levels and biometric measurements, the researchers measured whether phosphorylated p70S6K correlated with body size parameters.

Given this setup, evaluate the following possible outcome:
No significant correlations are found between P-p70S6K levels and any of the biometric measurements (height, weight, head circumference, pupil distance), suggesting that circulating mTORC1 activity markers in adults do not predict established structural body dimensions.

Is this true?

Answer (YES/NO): NO